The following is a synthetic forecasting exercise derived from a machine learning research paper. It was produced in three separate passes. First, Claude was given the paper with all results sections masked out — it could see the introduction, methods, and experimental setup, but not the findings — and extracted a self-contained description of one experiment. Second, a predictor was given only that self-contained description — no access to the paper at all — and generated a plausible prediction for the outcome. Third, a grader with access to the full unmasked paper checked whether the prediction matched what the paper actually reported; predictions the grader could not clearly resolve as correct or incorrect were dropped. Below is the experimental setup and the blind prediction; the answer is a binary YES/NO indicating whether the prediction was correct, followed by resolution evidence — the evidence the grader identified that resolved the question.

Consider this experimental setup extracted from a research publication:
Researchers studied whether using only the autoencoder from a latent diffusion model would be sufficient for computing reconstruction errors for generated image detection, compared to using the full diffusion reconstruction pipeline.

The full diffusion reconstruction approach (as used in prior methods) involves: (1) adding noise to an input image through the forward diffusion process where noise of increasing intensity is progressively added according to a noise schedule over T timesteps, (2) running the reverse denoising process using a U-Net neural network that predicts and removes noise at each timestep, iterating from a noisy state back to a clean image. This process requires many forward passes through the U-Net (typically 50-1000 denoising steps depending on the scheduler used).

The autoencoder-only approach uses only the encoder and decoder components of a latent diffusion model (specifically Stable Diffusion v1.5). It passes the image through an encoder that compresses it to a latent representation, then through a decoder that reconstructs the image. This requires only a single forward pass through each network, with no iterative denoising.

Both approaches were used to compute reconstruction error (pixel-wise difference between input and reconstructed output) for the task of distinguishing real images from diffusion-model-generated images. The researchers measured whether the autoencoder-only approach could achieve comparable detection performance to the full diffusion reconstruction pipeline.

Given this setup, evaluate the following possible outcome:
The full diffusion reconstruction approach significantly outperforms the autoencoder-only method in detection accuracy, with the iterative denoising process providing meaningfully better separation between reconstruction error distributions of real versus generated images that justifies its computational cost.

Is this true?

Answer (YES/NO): NO